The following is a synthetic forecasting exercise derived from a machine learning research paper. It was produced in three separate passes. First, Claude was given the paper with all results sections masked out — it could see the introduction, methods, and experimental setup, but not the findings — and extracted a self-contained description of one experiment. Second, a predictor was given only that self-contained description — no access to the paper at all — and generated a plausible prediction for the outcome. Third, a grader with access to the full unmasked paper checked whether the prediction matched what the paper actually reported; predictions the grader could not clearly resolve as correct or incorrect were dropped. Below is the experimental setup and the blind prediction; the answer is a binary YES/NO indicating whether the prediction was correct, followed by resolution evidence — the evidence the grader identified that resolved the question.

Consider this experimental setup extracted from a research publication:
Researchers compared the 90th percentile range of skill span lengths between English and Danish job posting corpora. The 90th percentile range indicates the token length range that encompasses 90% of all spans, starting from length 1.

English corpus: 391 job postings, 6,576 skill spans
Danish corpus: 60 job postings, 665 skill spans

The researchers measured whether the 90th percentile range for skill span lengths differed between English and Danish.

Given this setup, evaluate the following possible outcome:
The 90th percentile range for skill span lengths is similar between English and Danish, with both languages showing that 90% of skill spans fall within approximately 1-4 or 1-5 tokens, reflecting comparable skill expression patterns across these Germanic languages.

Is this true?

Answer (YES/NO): NO